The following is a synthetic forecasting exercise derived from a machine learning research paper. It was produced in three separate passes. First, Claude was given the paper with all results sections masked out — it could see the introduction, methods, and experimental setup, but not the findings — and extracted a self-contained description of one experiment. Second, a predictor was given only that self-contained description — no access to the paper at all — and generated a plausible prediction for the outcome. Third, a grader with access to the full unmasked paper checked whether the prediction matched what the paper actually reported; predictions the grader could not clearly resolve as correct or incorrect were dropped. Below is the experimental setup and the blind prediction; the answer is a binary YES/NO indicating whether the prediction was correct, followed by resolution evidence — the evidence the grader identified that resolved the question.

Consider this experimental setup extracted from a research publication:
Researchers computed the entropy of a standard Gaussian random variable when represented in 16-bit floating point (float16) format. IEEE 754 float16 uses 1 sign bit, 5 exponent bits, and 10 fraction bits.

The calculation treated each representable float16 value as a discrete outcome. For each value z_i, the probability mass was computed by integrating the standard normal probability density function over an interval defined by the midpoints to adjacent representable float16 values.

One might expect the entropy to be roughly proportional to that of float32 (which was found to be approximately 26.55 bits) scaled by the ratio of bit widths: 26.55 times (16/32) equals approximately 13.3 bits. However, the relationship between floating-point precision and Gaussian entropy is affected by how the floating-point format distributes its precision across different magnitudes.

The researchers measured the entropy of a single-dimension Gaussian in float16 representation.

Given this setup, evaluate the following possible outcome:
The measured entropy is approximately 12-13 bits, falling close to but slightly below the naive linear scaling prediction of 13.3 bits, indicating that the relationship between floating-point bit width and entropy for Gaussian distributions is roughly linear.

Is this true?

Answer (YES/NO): NO